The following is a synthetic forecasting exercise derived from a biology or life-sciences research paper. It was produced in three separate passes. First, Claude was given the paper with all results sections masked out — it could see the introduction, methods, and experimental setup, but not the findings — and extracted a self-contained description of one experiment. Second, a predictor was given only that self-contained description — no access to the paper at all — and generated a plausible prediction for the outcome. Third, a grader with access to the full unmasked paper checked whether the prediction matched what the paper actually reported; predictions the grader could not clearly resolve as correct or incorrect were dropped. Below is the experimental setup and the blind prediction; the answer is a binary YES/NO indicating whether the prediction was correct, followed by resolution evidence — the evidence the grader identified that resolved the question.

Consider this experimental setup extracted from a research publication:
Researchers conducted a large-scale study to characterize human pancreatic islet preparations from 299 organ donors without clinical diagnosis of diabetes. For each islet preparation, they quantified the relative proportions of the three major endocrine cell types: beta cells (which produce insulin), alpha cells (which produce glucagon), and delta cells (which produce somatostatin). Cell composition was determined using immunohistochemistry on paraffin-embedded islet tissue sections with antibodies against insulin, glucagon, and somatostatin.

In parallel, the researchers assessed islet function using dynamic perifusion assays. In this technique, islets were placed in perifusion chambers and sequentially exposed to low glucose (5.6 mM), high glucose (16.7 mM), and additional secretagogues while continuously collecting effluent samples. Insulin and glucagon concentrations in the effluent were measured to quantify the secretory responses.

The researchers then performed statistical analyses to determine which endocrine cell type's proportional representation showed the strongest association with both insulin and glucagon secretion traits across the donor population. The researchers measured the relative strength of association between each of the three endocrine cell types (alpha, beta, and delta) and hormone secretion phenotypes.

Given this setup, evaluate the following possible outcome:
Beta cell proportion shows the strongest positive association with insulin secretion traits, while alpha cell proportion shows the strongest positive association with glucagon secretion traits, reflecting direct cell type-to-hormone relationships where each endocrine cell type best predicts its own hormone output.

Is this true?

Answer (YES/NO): NO